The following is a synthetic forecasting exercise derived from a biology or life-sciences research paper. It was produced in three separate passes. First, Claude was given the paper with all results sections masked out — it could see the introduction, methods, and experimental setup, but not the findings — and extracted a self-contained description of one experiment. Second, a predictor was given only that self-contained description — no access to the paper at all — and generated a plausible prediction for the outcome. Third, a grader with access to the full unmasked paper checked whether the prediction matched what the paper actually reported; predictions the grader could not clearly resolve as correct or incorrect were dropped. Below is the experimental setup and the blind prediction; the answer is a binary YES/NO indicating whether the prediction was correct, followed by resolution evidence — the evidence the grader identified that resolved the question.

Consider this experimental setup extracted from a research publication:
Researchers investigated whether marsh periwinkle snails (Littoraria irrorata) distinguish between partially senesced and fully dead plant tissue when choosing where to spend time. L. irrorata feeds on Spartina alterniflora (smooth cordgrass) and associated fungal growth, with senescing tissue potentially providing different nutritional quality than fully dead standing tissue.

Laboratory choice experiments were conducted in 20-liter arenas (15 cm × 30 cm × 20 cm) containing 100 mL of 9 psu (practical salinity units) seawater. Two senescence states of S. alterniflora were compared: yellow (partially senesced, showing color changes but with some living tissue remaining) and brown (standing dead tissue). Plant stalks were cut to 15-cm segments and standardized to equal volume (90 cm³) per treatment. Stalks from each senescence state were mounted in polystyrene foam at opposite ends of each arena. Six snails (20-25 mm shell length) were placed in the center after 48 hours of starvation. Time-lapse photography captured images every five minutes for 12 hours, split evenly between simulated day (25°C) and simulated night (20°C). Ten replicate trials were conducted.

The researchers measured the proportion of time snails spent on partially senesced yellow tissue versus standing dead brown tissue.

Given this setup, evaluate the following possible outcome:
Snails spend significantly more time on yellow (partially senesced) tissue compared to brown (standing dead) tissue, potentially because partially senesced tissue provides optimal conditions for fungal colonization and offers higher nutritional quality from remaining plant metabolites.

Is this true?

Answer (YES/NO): NO